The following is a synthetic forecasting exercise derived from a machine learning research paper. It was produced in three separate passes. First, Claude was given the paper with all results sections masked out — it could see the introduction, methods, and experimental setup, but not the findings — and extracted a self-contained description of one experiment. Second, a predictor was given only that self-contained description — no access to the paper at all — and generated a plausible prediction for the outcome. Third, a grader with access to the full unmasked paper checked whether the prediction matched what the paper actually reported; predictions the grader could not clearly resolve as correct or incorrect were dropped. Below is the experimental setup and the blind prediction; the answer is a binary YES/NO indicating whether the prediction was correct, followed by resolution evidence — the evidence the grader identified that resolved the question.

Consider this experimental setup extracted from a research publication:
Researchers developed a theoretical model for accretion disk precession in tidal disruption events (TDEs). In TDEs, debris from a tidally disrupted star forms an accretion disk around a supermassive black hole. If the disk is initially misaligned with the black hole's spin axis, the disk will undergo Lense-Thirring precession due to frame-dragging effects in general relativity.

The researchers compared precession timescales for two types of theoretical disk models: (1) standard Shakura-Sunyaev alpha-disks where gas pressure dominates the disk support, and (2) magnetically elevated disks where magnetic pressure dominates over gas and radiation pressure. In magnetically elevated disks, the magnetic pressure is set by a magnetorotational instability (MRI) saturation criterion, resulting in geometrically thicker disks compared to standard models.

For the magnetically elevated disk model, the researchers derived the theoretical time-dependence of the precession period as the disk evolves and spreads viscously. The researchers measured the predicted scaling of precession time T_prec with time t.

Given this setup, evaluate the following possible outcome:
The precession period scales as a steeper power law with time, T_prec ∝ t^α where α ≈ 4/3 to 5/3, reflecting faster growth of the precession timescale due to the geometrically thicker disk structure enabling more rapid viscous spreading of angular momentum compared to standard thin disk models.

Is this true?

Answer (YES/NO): NO